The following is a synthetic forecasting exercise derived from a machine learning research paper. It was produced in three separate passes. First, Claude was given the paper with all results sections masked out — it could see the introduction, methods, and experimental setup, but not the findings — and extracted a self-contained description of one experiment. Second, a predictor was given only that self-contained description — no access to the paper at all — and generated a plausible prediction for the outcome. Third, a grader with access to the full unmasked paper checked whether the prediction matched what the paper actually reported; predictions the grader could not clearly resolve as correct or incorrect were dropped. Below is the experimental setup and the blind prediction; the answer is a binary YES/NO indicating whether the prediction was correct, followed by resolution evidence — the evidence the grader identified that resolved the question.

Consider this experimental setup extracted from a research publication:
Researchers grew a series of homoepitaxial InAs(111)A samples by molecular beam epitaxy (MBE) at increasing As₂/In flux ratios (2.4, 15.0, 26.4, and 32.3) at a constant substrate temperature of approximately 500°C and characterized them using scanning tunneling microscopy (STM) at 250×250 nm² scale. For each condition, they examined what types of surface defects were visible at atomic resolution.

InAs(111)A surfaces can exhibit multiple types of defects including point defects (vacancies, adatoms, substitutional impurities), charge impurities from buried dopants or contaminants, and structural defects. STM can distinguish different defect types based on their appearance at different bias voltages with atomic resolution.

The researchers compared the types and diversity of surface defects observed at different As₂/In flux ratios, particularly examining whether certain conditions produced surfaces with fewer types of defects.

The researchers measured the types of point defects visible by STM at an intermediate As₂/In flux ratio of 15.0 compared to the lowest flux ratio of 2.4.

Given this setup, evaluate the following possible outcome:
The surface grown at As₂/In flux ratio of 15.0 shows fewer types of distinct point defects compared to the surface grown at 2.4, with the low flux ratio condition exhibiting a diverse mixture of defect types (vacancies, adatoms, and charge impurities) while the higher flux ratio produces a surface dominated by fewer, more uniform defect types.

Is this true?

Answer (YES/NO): YES